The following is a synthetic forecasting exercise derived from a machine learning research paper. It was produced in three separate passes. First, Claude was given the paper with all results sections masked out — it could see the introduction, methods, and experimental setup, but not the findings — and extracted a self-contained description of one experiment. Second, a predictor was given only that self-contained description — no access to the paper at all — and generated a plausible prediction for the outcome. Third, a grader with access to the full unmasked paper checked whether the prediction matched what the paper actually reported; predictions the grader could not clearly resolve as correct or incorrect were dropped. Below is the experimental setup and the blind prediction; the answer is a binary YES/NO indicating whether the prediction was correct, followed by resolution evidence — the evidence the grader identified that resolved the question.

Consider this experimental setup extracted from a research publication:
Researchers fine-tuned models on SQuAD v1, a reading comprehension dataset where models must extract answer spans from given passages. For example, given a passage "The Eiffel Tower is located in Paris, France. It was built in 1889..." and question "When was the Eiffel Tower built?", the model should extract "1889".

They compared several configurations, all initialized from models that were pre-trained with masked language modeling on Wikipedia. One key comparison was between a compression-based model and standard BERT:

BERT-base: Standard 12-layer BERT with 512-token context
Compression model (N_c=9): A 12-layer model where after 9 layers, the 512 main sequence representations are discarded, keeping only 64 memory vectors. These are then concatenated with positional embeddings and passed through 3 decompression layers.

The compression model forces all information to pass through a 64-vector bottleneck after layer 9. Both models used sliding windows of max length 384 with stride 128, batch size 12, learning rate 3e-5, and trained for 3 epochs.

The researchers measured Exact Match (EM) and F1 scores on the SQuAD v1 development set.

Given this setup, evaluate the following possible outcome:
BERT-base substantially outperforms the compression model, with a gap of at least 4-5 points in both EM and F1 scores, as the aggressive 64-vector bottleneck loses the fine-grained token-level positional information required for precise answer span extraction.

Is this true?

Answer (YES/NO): NO